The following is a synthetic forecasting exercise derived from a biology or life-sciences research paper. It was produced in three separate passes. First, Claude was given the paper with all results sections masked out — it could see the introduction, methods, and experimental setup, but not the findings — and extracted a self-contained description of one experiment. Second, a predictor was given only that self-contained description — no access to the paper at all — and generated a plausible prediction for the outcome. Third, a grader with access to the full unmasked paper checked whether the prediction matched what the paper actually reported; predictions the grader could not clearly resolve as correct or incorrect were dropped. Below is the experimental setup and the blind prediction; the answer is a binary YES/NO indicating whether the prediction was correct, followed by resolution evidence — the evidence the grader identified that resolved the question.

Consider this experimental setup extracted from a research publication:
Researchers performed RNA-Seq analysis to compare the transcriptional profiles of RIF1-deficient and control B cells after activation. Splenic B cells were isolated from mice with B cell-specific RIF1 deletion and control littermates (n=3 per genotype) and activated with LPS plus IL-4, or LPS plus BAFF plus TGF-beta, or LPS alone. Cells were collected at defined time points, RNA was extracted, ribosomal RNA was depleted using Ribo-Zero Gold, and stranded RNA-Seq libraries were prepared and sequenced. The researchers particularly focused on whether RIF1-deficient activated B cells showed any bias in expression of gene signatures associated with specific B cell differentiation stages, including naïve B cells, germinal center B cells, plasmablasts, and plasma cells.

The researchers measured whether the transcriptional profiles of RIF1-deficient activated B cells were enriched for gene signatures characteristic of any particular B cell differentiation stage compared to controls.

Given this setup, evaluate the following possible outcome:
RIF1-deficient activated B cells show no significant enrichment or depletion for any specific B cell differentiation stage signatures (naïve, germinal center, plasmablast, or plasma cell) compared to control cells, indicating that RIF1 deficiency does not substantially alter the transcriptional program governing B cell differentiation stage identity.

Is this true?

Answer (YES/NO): NO